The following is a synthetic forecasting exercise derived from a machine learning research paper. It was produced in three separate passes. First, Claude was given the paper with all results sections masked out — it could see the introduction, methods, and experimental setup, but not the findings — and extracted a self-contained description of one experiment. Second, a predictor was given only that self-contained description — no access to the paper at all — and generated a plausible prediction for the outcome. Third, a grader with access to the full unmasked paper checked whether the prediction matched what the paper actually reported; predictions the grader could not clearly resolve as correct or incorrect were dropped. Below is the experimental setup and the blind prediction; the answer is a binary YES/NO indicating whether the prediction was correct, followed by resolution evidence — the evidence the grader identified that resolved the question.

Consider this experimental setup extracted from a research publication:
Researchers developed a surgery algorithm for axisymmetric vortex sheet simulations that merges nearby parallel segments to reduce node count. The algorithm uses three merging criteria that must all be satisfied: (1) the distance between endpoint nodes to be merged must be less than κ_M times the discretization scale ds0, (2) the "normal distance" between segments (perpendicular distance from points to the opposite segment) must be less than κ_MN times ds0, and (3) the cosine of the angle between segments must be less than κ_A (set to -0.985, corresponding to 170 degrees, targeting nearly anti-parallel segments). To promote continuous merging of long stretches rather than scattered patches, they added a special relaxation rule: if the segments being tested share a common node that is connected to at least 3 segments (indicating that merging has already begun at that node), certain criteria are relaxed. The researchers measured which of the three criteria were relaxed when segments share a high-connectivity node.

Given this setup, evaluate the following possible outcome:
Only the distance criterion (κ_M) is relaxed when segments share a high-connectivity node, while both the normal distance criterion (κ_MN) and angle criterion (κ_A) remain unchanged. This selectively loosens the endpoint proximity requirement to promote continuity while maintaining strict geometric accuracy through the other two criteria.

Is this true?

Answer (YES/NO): NO